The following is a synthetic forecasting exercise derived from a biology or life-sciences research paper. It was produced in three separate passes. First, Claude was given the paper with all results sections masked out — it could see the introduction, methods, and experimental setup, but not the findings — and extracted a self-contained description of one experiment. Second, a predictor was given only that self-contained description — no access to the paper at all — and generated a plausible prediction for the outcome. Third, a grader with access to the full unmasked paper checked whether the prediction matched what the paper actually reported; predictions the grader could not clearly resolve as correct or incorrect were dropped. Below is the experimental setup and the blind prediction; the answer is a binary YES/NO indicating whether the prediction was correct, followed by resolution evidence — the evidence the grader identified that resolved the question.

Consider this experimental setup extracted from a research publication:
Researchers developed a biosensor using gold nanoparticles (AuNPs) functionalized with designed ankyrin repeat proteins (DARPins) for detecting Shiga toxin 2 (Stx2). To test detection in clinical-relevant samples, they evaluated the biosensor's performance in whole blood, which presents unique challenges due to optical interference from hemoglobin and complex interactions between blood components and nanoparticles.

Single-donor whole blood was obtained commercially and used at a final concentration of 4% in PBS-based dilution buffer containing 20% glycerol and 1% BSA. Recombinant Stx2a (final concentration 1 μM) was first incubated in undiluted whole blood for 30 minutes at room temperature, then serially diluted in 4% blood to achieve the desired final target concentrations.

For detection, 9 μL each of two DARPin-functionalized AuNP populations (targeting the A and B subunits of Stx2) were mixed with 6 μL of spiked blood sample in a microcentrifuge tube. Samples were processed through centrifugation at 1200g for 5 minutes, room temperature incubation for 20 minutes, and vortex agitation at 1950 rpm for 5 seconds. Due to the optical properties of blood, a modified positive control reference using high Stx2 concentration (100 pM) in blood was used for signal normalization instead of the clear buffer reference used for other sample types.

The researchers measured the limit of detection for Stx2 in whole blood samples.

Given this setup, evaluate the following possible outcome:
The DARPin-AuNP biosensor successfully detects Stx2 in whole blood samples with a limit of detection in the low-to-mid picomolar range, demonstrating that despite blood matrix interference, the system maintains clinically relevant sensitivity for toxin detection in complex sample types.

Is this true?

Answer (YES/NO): NO